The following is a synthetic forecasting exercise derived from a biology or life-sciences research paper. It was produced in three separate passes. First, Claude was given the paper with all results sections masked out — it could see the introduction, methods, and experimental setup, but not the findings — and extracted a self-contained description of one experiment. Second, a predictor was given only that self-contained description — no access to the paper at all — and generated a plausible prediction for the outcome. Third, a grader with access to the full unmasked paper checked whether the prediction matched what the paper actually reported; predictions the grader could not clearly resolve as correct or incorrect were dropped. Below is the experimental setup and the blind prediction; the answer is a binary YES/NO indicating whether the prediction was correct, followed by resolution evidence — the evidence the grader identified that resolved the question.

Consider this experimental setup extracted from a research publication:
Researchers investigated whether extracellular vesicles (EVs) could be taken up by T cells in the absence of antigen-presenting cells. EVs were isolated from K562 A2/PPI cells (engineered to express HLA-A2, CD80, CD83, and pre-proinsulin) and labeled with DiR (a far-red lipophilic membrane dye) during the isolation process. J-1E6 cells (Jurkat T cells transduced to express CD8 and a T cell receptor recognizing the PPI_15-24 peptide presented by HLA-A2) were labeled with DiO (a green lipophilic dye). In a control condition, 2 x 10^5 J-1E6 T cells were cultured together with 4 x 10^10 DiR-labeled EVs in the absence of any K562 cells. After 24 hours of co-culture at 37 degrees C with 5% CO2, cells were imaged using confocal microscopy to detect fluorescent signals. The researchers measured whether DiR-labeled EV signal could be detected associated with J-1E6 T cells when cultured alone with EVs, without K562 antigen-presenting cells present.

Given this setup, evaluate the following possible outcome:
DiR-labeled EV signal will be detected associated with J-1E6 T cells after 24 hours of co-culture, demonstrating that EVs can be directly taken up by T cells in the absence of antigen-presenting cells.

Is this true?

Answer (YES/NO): NO